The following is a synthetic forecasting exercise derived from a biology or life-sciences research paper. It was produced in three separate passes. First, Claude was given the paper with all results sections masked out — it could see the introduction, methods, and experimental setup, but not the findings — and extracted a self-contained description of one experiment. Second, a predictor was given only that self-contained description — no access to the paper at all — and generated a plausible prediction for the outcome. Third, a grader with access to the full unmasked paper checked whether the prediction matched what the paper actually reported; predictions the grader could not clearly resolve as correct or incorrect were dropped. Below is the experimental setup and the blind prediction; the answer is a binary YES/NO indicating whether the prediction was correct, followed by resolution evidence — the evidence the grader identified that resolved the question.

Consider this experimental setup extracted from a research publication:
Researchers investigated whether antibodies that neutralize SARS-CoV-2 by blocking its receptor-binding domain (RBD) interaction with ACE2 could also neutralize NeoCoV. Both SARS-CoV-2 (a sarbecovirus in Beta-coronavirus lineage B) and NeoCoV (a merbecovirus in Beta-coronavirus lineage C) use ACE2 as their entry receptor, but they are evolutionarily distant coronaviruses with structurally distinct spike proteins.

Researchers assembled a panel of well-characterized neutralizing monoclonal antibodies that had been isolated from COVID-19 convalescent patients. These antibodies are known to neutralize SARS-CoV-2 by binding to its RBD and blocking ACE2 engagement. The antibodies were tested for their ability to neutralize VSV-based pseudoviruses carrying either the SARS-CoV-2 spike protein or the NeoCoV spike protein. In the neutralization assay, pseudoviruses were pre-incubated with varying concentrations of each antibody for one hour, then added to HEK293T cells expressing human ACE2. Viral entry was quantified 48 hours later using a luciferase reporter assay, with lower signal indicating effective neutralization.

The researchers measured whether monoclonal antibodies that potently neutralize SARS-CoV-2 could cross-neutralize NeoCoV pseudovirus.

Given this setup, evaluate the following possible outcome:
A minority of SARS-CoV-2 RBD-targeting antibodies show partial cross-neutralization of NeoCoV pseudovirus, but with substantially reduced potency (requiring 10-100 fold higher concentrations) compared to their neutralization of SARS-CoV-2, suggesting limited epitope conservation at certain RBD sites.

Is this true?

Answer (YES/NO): NO